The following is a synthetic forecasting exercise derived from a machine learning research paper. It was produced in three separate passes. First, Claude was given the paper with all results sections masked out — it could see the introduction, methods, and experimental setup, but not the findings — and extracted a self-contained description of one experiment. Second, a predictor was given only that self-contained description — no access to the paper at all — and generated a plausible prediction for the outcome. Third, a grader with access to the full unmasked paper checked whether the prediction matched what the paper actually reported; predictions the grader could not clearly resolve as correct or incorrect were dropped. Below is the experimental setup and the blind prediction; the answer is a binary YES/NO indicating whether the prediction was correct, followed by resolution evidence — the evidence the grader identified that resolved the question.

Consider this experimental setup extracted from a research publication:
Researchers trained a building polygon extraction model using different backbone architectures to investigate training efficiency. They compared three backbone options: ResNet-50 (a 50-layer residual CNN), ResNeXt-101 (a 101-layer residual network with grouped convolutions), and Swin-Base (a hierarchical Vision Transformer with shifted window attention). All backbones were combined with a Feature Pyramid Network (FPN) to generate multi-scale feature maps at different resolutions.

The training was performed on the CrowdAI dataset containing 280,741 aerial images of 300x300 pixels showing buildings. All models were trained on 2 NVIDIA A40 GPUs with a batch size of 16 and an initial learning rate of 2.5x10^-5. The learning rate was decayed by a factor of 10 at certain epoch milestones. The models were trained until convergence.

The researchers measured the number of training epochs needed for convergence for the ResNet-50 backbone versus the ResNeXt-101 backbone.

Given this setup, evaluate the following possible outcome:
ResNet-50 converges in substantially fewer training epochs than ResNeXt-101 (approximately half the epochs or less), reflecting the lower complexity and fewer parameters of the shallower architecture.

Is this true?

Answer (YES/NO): NO